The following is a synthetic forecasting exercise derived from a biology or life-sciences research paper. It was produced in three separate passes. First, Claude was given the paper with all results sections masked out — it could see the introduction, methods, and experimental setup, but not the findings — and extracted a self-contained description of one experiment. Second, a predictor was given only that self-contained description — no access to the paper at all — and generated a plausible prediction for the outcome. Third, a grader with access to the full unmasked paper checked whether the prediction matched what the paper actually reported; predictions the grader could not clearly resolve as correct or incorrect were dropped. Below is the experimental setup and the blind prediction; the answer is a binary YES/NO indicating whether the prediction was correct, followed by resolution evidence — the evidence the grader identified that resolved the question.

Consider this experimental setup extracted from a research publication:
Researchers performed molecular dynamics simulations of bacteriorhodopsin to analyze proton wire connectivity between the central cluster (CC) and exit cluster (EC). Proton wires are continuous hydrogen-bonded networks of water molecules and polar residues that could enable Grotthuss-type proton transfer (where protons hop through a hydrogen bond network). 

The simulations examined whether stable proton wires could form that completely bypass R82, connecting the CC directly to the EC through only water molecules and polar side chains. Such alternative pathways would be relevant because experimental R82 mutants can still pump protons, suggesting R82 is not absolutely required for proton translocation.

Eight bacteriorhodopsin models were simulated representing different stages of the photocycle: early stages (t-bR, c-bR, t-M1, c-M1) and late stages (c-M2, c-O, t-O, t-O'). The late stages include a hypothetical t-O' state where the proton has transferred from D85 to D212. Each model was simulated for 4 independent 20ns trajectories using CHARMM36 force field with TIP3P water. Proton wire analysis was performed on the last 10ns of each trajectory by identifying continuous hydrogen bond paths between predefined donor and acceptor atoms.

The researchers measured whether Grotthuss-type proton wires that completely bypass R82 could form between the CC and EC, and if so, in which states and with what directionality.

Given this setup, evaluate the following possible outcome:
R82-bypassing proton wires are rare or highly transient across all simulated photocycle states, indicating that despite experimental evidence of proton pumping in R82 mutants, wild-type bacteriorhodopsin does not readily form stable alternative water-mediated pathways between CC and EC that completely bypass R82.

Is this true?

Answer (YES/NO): YES